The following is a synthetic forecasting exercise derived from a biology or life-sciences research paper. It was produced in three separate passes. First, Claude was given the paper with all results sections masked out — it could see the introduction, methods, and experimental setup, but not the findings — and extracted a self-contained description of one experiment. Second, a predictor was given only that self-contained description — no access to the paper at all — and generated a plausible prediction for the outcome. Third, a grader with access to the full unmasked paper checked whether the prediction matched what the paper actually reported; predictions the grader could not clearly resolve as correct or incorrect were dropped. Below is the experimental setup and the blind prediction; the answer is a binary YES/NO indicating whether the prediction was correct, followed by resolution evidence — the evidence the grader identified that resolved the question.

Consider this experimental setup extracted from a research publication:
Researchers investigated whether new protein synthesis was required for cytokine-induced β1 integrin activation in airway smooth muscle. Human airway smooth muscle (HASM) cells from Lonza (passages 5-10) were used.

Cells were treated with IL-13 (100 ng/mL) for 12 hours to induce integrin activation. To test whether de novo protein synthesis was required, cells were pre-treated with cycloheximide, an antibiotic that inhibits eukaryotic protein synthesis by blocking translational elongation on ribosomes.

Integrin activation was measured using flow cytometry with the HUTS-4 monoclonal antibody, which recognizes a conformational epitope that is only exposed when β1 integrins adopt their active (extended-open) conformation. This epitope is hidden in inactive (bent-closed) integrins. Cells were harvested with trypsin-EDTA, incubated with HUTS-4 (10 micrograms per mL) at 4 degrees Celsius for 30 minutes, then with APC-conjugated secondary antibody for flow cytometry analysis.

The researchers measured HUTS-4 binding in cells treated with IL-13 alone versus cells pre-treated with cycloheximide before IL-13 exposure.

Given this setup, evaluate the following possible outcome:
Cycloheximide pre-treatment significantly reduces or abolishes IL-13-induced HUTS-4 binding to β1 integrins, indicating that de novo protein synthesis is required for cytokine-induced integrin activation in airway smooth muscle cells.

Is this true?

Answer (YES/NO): YES